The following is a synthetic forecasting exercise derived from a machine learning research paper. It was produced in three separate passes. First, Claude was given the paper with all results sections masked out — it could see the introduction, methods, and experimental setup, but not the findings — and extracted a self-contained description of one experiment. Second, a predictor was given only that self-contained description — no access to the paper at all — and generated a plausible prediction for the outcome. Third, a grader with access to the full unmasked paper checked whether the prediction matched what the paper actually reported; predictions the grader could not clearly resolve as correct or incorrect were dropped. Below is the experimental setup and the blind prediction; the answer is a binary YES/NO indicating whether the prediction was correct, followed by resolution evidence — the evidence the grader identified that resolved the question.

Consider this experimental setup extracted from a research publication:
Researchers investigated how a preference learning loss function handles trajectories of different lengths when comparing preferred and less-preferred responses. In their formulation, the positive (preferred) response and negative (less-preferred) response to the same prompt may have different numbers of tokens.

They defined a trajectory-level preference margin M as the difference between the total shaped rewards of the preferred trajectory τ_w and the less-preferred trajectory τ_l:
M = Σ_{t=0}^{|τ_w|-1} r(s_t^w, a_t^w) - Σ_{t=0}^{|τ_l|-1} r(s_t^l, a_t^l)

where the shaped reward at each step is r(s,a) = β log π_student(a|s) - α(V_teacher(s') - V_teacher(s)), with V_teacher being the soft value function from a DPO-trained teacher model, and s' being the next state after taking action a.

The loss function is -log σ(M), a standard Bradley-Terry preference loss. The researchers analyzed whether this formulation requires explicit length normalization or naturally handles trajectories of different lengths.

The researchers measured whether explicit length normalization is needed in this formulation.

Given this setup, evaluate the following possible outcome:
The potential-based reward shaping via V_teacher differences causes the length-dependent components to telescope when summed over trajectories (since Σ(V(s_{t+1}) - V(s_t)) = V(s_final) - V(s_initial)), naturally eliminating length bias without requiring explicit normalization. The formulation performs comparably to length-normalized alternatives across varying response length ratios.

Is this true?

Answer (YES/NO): NO